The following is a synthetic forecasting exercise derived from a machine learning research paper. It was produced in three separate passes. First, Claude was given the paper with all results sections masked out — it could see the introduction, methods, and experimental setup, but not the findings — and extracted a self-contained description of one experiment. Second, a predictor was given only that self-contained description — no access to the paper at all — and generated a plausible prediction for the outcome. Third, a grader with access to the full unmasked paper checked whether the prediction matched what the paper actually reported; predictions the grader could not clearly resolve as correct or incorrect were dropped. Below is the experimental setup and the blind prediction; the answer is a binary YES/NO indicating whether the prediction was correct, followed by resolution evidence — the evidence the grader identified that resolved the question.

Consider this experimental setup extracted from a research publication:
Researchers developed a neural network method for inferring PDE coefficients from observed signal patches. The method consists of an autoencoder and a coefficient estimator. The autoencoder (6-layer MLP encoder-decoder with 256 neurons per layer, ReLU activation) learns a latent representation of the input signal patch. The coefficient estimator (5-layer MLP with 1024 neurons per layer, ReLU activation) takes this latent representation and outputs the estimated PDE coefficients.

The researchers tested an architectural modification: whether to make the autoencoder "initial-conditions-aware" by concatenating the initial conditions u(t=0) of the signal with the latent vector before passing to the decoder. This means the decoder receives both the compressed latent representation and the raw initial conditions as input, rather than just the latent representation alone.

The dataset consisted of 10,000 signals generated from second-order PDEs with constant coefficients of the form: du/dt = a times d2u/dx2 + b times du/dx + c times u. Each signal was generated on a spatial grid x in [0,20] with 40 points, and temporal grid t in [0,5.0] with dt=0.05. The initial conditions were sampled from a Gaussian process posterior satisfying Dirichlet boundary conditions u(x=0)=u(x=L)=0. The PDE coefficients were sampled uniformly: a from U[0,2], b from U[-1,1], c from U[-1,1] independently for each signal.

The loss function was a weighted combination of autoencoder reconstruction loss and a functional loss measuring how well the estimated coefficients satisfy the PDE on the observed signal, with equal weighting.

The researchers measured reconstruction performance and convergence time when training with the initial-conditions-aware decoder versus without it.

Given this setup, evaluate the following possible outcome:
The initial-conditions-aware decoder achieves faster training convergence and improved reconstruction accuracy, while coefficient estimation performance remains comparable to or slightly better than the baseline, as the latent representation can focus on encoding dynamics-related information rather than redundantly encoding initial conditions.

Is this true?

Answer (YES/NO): NO